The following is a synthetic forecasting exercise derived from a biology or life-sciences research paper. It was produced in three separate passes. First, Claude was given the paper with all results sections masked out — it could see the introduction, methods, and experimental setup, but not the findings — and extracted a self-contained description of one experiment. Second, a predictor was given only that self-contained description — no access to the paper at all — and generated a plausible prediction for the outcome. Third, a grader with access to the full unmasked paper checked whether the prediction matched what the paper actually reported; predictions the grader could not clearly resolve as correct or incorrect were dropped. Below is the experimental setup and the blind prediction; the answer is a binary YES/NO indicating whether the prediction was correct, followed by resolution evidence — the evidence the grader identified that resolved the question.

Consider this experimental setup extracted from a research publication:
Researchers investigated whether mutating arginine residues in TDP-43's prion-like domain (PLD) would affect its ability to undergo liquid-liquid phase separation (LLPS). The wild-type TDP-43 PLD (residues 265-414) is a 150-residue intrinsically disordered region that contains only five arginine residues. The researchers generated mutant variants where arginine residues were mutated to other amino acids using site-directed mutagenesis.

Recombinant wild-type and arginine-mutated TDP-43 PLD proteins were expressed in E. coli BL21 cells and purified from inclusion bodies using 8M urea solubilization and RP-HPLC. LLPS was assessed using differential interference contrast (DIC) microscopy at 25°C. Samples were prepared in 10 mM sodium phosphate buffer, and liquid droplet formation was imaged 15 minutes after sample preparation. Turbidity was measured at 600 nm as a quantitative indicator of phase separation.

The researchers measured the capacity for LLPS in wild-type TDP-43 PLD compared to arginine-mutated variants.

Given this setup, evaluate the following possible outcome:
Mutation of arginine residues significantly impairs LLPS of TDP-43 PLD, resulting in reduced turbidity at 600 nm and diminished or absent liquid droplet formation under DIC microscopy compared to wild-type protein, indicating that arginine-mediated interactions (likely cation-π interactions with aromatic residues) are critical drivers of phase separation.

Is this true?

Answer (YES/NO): NO